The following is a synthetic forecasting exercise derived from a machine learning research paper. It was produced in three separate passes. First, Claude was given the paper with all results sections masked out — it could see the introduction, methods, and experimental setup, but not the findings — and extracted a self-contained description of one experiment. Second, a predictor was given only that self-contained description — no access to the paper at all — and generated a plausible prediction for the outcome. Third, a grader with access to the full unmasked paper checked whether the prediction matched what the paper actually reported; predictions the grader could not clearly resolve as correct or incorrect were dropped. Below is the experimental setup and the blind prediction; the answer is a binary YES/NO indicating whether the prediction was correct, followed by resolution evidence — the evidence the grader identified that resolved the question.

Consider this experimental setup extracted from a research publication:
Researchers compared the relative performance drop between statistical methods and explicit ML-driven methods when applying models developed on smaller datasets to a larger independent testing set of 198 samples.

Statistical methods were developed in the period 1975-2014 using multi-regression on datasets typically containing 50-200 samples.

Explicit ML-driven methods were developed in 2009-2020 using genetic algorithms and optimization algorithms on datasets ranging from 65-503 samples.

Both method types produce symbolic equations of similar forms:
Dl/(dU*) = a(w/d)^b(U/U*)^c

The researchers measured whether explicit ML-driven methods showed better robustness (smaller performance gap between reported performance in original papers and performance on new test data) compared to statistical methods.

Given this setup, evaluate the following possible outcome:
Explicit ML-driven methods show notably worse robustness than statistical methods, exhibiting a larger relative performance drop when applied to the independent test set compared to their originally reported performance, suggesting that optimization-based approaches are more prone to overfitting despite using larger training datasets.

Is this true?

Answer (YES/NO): NO